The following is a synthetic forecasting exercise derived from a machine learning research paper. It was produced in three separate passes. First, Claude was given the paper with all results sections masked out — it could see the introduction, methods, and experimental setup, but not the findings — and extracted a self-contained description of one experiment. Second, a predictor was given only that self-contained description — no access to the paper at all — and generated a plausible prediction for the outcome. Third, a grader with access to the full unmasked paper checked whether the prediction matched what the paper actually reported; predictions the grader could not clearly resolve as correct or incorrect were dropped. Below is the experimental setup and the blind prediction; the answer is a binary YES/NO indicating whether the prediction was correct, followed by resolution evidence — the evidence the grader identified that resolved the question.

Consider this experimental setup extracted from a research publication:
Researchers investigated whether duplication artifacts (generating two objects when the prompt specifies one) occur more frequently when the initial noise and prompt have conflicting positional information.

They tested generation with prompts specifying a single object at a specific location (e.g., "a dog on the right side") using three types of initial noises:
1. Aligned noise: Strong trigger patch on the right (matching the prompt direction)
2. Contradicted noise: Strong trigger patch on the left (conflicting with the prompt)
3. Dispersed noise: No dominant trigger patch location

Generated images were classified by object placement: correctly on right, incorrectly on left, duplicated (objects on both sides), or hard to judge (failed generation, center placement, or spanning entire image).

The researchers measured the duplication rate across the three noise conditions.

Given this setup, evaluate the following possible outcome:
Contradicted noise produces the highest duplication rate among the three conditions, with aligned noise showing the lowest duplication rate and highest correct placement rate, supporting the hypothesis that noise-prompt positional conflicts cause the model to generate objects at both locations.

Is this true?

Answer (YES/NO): NO